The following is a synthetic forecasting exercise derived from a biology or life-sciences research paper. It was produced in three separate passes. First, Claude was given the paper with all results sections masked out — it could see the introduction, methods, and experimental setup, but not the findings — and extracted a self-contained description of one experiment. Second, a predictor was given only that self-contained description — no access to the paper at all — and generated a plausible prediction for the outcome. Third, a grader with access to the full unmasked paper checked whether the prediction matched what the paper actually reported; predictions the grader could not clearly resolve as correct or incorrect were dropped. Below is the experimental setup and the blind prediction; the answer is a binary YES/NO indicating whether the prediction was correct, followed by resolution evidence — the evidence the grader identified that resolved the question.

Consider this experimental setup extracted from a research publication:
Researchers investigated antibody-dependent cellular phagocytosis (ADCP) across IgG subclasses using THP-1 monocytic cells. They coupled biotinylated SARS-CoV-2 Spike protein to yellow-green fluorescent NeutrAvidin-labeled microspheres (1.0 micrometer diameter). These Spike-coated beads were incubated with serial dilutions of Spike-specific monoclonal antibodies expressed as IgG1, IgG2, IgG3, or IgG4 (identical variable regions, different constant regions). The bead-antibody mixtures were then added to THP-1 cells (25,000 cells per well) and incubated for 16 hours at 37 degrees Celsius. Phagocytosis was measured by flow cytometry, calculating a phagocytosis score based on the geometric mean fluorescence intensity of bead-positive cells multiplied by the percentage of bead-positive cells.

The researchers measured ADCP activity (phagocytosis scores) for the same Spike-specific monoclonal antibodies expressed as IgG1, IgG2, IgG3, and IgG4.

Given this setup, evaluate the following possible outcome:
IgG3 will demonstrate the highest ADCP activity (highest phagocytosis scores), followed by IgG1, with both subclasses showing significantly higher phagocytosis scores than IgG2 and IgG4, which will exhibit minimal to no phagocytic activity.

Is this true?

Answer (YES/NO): NO